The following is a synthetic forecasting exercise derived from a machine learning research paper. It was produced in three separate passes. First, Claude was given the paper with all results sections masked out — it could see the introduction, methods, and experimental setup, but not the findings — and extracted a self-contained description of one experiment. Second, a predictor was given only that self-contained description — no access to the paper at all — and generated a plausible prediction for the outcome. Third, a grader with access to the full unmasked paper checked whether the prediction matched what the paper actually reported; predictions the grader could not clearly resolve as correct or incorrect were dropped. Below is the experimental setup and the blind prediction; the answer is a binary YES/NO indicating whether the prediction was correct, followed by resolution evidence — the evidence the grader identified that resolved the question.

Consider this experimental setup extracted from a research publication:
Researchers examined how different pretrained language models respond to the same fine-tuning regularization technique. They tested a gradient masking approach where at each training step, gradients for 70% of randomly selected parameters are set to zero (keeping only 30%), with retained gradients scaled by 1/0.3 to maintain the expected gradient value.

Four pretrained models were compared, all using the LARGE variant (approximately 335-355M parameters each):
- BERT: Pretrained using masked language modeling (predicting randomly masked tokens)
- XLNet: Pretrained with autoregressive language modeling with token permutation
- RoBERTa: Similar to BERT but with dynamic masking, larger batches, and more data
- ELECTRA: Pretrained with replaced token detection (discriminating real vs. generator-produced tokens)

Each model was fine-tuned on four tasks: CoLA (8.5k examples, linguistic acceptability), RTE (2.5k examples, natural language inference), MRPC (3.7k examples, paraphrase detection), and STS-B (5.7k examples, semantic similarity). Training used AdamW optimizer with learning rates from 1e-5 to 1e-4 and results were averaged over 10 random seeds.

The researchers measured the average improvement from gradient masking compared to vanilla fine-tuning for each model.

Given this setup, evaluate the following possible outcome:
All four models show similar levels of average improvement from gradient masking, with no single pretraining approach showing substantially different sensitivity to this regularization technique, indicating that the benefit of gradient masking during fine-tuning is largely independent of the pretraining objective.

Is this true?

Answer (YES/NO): NO